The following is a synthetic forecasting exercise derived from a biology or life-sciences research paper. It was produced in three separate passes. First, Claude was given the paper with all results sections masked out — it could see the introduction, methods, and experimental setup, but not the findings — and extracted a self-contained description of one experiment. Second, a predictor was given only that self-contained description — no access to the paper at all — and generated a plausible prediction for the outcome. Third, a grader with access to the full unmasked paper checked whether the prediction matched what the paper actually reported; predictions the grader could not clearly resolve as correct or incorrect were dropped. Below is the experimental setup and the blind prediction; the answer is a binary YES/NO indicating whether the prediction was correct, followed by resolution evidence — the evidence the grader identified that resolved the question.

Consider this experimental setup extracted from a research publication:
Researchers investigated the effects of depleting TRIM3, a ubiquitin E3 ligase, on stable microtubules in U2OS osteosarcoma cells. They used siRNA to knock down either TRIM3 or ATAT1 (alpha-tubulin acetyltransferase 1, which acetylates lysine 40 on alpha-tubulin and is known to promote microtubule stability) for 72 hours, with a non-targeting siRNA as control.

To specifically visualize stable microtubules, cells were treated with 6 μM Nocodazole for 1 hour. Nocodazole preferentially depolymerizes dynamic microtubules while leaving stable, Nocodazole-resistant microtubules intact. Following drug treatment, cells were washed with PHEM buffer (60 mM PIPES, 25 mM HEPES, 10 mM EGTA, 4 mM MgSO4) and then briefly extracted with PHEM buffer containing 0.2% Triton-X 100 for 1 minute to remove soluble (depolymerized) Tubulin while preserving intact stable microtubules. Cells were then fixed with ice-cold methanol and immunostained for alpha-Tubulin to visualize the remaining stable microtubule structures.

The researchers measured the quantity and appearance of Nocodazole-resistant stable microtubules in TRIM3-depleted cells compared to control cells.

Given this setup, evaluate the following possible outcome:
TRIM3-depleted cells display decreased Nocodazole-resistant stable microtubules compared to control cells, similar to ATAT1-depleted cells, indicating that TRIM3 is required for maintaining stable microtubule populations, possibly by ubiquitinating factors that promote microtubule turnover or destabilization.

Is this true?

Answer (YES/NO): YES